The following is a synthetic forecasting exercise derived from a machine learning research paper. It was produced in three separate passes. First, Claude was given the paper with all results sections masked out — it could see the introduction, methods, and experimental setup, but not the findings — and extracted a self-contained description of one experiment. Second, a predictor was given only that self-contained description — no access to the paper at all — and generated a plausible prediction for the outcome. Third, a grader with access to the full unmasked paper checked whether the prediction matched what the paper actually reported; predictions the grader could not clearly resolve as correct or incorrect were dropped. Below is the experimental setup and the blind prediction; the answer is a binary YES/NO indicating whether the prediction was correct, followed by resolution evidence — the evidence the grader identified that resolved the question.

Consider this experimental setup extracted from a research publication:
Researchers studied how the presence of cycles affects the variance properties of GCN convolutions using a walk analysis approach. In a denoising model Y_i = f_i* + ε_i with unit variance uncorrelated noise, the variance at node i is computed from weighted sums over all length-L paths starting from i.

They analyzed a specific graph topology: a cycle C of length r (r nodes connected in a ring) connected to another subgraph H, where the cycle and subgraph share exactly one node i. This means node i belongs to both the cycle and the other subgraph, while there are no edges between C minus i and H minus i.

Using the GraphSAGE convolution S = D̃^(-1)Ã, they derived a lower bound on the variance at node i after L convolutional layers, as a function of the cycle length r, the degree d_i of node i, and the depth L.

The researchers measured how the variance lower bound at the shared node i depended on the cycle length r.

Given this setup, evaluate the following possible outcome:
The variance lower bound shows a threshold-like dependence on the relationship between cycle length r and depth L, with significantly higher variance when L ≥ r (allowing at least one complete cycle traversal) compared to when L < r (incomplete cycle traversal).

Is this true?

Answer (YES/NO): NO